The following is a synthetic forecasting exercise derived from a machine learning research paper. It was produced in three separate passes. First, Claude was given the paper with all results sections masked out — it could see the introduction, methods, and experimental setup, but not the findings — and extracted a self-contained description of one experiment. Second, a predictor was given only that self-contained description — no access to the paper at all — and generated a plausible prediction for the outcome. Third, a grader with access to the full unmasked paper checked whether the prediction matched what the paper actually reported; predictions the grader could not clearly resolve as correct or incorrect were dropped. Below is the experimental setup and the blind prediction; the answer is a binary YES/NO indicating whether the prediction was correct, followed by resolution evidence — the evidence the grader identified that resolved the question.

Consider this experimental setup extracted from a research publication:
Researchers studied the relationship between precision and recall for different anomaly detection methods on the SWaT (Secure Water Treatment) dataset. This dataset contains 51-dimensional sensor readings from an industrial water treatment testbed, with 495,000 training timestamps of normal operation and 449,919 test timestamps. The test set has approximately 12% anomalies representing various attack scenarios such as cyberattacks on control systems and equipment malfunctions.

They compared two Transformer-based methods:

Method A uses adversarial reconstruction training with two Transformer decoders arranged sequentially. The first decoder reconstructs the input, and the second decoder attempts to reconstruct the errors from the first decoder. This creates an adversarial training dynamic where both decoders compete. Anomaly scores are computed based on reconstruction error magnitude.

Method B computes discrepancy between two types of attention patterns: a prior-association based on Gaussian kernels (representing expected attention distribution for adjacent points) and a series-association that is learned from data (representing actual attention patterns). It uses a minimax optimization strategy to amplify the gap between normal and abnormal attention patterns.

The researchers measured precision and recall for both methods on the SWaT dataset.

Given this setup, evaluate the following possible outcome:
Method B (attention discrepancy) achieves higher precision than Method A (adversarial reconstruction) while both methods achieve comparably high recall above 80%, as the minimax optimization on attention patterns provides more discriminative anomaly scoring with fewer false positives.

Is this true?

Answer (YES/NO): NO